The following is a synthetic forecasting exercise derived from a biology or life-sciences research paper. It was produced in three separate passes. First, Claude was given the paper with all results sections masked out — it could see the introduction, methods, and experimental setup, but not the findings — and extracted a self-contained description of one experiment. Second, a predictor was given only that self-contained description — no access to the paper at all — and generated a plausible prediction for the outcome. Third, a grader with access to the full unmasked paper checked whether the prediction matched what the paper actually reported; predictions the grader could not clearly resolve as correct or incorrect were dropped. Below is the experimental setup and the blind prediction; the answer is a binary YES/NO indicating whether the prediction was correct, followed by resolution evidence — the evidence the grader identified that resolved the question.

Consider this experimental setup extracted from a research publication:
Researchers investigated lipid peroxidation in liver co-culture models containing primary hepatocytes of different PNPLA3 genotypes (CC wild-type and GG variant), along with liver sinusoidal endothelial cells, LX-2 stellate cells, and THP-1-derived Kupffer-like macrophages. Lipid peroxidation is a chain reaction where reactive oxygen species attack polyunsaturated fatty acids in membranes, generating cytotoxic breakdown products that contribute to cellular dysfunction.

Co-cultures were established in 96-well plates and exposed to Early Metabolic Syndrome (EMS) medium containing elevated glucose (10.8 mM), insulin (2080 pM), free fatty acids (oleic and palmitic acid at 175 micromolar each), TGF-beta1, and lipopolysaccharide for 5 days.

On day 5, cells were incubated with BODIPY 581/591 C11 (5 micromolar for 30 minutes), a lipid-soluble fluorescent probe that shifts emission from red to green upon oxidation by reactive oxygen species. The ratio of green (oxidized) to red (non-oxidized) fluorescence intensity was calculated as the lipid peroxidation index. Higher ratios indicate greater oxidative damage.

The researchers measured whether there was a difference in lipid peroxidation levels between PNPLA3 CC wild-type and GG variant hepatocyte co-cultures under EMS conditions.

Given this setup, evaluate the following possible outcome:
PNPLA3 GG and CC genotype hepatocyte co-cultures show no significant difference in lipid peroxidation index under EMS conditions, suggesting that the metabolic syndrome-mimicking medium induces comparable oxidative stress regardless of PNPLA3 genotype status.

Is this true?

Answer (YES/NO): NO